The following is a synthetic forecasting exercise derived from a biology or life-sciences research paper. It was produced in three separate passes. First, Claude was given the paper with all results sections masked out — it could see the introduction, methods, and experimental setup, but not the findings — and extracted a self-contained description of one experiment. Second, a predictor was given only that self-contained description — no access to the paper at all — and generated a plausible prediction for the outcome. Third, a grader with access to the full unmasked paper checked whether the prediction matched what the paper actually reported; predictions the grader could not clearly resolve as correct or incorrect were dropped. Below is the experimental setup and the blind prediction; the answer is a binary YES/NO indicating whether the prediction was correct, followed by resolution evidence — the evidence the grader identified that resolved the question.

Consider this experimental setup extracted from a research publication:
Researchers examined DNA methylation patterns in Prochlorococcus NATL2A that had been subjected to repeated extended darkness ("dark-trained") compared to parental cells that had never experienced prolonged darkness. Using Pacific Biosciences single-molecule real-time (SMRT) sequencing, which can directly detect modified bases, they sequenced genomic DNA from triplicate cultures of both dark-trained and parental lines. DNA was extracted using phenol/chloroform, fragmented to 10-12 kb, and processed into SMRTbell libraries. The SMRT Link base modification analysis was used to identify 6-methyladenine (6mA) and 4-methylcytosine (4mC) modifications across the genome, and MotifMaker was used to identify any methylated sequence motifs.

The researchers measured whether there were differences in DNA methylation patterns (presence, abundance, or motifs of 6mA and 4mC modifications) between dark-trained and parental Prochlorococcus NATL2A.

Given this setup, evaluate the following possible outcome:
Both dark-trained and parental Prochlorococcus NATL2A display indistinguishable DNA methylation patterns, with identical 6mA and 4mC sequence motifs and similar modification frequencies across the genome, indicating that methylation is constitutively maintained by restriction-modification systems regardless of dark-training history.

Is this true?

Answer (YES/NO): NO